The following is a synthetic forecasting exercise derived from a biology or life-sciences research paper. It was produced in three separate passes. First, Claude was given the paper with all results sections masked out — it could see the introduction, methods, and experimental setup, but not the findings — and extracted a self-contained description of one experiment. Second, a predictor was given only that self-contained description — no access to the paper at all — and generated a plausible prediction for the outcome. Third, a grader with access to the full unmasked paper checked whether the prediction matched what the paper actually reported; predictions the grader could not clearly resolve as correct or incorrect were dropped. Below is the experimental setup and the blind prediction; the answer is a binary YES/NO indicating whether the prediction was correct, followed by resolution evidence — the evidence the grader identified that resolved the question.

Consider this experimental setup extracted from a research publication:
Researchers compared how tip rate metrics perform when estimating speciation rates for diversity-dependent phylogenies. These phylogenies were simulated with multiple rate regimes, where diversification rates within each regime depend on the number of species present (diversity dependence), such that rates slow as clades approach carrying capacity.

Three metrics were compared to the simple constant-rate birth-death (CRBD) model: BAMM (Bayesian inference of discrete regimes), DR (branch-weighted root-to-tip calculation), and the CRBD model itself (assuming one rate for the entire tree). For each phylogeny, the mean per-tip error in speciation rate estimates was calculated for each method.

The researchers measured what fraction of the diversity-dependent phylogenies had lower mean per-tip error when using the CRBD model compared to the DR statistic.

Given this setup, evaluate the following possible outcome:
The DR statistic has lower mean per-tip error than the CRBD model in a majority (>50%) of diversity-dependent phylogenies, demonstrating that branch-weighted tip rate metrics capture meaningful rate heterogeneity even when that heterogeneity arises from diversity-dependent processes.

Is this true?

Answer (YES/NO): NO